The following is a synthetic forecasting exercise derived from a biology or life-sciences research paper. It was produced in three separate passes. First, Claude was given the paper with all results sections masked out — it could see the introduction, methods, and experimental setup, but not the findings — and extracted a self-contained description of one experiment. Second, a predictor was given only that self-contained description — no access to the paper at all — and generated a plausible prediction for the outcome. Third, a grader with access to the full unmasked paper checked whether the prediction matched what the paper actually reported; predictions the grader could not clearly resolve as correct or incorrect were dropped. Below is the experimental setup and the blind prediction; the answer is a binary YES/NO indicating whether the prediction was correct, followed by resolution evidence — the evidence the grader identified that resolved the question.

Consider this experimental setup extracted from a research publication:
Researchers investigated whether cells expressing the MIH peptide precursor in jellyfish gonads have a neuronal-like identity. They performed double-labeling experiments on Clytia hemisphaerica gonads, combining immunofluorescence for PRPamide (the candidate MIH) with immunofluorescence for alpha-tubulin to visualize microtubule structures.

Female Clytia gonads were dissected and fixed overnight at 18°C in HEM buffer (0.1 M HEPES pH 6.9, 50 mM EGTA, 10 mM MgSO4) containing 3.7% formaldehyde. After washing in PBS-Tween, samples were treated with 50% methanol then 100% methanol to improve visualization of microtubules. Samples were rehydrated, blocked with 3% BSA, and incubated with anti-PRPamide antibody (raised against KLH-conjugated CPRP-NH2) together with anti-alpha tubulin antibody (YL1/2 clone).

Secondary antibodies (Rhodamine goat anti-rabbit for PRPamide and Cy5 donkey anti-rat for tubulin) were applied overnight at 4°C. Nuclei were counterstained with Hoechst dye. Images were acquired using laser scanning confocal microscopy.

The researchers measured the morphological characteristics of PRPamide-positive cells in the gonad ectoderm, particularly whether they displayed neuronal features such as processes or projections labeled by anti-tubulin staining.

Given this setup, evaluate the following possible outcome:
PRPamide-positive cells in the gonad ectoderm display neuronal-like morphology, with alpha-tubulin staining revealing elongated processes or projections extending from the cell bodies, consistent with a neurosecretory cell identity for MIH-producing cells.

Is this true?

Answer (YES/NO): YES